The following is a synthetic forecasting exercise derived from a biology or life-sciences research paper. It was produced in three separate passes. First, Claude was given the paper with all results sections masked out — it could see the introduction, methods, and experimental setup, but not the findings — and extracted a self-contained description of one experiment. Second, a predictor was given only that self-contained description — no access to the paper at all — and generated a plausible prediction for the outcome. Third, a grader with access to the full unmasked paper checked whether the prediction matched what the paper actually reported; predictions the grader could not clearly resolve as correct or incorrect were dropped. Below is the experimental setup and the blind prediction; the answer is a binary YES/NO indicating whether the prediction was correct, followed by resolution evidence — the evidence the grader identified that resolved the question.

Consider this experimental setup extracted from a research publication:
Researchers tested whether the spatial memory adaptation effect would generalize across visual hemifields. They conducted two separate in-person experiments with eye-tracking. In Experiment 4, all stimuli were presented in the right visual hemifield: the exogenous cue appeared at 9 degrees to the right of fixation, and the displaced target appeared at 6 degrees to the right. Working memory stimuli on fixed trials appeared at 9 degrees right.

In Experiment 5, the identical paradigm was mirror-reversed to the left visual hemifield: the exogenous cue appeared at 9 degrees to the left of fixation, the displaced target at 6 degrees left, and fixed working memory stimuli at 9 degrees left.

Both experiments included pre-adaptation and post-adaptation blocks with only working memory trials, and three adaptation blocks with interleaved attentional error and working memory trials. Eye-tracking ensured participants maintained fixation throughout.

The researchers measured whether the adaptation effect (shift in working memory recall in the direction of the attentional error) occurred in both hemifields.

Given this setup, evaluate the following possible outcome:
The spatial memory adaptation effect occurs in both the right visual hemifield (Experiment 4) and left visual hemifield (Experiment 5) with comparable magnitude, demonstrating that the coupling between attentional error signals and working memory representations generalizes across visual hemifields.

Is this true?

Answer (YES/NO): NO